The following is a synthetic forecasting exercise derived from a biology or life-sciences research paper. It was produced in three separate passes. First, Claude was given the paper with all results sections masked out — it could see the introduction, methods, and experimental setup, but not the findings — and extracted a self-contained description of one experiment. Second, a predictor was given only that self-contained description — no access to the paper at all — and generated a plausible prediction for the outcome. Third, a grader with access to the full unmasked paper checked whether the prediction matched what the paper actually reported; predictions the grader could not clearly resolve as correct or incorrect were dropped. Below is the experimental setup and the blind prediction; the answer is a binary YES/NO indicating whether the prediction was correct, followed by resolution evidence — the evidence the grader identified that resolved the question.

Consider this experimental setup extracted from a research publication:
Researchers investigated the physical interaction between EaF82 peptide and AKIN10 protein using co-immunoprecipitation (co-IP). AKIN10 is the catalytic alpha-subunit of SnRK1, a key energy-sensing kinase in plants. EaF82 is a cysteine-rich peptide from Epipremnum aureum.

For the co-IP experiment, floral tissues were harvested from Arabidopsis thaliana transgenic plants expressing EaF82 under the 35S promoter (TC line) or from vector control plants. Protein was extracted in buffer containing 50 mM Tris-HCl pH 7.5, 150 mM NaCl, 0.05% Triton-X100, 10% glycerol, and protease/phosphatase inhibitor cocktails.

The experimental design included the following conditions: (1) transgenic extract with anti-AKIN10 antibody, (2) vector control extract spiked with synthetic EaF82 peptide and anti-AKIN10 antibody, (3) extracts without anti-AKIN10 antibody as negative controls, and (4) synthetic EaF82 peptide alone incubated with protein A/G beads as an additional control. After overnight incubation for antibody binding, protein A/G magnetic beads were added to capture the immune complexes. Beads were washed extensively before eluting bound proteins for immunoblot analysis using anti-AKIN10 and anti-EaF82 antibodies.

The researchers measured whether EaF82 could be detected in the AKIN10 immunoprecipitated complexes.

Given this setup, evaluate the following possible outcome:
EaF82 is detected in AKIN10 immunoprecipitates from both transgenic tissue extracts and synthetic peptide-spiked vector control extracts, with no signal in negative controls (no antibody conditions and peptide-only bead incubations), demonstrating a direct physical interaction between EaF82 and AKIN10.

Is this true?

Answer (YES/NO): NO